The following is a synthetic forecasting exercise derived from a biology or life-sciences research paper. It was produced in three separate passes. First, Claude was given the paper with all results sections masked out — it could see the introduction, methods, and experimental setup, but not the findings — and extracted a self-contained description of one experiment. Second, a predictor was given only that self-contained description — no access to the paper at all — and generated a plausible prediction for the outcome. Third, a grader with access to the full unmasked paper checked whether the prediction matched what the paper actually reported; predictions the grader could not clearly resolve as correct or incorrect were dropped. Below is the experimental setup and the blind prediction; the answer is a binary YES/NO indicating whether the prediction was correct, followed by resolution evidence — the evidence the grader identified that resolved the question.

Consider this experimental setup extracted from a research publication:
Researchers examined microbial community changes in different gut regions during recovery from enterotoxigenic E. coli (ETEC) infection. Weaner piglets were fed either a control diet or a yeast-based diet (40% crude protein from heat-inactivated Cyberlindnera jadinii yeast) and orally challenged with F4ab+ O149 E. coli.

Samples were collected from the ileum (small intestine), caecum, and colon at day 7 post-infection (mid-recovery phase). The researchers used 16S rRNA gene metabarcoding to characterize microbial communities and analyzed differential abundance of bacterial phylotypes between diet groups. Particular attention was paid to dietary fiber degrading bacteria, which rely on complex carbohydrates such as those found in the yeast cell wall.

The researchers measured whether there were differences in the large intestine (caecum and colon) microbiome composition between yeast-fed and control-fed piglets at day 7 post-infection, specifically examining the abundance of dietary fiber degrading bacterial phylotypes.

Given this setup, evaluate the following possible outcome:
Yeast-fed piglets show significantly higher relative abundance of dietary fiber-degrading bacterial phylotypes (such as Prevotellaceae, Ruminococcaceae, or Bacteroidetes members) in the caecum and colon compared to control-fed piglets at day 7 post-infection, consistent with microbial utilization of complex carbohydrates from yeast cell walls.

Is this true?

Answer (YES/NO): NO